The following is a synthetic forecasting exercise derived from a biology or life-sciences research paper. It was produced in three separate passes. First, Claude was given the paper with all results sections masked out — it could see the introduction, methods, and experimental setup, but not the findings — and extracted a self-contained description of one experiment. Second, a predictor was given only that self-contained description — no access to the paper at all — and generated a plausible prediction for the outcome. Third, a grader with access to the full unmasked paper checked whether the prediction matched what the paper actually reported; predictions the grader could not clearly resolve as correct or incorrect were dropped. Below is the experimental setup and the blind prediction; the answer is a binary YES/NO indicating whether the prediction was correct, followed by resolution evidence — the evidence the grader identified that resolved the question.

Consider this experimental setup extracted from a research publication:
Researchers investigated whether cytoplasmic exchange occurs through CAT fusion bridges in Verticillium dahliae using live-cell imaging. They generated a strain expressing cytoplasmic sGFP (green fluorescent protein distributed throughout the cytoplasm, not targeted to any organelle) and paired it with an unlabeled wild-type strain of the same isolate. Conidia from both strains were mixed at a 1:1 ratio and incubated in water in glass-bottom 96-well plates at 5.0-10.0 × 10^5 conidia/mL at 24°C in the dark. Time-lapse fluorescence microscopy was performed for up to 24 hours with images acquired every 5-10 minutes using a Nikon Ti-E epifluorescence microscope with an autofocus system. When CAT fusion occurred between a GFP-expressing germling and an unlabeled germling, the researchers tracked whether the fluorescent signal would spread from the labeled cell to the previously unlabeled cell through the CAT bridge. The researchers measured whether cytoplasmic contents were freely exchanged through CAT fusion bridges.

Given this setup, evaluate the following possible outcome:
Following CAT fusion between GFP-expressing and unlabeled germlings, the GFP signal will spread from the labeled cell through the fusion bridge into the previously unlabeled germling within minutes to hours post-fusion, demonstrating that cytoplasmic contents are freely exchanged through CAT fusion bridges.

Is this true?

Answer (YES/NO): YES